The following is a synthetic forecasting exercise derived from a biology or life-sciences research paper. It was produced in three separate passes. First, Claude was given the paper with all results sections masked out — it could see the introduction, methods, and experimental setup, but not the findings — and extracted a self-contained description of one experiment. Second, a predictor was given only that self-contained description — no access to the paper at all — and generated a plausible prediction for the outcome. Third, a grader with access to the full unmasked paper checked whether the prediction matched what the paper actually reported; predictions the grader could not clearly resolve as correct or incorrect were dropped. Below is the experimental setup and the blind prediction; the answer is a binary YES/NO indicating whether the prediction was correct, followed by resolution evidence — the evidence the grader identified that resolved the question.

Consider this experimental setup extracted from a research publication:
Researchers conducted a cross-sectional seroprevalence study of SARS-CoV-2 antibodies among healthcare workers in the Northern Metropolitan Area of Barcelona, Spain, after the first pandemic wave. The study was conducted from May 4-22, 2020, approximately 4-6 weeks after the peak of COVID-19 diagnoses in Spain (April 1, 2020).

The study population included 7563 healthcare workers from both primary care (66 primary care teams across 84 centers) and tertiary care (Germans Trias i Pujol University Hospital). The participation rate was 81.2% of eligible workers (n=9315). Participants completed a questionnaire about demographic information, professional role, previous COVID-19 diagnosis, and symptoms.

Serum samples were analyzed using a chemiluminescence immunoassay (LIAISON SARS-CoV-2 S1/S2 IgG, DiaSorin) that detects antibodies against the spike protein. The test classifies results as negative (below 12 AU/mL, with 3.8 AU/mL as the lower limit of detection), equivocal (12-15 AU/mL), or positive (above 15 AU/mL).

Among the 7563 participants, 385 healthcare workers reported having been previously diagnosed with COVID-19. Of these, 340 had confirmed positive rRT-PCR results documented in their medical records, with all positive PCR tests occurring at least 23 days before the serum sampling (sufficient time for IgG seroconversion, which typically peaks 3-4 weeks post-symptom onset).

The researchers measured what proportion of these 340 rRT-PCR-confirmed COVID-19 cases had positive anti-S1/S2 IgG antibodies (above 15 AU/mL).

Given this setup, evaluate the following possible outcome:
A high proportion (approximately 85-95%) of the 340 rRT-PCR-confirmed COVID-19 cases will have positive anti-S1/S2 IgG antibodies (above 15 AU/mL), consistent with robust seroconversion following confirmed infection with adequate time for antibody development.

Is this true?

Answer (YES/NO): NO